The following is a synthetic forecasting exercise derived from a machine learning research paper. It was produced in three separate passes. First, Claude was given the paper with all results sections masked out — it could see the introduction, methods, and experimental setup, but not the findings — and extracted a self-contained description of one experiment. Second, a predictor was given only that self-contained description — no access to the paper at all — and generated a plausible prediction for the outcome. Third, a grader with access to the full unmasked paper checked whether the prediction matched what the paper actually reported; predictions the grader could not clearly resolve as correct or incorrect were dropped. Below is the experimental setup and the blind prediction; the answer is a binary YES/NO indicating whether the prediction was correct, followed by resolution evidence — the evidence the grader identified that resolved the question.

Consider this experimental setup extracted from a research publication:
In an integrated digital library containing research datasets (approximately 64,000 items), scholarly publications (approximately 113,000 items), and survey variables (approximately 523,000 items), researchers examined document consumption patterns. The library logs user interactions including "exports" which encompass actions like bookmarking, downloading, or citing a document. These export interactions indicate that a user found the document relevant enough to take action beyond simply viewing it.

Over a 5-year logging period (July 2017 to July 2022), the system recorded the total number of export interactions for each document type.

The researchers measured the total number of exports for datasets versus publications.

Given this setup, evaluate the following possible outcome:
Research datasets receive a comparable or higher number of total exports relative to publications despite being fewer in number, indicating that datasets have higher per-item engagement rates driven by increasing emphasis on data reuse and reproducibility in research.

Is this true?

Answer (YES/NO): YES